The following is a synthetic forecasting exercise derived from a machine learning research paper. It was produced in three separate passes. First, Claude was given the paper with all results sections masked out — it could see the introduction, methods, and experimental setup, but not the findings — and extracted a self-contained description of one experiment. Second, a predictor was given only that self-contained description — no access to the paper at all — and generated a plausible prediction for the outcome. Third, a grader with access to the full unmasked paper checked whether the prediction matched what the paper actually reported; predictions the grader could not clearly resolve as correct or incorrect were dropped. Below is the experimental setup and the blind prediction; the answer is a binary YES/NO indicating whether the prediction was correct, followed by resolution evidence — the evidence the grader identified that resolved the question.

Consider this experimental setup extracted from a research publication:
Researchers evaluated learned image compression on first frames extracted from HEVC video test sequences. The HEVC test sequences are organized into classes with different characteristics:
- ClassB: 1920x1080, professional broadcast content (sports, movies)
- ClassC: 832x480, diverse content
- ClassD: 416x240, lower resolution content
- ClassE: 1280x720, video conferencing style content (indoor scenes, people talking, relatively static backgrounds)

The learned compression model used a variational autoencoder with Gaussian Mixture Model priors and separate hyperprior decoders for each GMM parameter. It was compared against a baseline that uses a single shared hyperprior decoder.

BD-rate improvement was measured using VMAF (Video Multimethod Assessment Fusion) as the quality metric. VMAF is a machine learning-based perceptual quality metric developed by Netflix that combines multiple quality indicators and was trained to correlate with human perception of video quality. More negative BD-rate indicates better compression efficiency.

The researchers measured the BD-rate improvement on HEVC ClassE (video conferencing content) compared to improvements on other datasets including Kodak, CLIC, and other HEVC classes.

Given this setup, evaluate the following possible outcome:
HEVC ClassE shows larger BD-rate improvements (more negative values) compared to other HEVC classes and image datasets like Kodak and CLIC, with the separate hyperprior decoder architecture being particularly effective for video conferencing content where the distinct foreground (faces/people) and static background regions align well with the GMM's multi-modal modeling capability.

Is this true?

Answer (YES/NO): YES